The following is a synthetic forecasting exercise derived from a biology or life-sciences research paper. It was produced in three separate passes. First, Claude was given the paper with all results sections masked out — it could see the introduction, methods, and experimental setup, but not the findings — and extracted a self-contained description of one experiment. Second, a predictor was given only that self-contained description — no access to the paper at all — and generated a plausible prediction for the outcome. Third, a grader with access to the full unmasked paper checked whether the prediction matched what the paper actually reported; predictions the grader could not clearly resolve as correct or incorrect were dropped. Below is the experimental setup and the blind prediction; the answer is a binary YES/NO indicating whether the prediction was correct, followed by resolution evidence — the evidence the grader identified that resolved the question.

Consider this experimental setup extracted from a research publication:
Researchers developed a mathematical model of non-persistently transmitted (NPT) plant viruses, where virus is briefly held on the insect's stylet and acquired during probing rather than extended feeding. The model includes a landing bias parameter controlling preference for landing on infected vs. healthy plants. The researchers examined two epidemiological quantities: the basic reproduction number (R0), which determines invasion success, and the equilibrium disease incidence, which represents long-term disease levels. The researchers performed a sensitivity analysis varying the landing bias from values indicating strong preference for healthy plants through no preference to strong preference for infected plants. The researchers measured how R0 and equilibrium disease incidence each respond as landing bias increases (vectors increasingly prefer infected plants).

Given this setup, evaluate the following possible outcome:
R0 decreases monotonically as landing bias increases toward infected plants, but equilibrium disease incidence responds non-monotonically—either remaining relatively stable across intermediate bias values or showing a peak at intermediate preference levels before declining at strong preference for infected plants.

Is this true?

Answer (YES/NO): NO